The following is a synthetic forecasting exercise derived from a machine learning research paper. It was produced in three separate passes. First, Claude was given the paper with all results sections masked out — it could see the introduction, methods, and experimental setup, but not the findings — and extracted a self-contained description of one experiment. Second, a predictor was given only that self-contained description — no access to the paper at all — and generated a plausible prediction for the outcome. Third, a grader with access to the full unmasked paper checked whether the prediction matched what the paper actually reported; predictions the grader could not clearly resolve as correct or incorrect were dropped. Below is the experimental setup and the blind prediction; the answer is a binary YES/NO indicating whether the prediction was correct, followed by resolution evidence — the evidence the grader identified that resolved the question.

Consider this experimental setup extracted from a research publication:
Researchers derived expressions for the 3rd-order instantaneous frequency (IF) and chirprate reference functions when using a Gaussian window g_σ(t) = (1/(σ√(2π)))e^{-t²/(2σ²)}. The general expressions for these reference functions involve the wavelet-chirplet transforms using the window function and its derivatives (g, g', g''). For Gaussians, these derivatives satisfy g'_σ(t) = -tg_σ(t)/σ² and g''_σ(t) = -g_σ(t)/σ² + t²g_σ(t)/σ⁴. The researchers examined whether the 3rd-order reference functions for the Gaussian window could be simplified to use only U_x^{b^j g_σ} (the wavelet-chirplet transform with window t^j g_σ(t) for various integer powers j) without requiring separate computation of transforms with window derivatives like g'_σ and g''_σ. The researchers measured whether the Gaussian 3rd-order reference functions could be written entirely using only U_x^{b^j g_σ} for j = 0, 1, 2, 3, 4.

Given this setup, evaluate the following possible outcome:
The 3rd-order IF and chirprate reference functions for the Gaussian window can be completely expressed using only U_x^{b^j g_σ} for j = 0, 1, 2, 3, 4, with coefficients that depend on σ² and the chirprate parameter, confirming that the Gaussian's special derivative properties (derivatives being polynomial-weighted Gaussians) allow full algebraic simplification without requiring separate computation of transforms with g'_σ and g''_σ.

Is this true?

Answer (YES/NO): NO